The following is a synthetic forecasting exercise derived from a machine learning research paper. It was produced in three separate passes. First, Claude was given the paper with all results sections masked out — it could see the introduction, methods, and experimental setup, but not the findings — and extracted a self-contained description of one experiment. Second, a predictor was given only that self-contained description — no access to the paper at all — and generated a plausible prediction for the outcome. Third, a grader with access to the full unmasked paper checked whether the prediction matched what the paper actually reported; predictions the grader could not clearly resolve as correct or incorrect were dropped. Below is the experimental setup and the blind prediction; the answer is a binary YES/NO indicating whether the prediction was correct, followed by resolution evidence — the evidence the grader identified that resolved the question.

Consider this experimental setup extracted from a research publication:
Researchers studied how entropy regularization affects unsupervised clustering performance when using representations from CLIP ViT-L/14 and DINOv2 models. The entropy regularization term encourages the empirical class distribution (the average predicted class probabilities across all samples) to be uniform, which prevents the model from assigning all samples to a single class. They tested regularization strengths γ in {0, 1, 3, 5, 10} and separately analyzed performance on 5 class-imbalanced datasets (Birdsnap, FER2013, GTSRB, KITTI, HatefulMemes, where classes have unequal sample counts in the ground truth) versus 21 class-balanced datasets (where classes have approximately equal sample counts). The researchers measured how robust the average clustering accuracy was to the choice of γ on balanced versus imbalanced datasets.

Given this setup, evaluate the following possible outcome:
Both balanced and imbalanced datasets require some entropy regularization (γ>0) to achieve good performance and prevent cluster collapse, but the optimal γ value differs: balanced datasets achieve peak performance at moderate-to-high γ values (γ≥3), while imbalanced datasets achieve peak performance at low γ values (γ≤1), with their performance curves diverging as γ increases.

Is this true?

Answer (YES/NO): NO